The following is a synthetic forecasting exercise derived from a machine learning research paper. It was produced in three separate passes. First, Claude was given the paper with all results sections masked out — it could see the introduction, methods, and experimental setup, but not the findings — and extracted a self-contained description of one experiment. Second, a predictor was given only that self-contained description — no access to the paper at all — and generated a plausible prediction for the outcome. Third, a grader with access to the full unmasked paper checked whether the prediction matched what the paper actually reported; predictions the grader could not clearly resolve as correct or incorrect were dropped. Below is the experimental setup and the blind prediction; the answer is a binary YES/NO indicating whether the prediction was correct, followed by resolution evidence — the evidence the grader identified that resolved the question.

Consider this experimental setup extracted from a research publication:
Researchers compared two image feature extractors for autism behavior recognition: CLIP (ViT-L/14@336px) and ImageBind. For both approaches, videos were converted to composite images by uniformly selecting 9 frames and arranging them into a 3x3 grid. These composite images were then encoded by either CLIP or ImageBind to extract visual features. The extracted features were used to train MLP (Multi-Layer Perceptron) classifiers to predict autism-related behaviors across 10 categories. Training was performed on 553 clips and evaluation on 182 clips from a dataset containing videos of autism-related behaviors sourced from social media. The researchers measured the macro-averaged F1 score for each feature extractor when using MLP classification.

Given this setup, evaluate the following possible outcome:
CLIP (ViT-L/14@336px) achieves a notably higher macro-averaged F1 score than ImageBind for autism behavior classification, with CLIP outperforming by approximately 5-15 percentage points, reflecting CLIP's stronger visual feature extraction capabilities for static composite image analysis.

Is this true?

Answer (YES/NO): YES